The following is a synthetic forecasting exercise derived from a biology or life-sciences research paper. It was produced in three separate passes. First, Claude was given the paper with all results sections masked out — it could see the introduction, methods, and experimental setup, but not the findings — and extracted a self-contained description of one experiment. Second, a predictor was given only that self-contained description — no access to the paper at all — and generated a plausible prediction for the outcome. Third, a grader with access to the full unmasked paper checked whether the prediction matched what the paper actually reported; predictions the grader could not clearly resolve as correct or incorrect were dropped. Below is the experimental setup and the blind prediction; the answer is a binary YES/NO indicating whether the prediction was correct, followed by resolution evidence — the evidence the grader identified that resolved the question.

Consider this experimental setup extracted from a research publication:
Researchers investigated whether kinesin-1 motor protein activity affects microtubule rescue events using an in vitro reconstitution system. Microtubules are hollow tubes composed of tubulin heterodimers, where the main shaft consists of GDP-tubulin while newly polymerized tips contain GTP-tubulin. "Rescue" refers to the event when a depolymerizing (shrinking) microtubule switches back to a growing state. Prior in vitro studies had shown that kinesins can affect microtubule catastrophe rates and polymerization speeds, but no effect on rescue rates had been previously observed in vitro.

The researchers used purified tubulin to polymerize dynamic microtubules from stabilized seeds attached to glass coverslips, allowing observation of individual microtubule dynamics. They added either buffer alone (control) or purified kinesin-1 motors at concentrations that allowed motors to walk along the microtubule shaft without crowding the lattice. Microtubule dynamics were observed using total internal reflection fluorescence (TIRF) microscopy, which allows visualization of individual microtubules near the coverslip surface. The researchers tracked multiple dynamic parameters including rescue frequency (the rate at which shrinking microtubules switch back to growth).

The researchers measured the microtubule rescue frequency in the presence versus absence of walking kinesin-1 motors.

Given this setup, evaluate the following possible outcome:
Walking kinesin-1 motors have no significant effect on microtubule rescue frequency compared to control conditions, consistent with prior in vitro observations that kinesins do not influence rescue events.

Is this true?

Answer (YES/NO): NO